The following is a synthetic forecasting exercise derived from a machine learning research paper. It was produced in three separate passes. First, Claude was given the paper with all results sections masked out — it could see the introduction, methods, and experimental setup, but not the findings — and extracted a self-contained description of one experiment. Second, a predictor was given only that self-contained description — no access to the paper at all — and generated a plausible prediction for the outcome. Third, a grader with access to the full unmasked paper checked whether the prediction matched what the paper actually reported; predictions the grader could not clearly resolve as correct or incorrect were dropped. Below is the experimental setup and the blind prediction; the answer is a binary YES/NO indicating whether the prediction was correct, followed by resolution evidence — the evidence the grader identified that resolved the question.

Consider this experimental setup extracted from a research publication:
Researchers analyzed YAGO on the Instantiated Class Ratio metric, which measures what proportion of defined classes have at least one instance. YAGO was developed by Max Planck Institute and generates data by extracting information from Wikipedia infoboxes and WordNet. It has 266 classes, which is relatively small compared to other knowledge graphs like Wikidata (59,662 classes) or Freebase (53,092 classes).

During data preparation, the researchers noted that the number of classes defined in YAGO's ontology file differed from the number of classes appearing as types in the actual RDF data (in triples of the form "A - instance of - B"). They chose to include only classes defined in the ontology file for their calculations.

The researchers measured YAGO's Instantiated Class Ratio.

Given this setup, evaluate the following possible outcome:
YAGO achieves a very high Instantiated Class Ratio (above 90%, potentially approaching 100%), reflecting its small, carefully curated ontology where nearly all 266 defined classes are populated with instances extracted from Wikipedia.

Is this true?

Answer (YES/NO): NO